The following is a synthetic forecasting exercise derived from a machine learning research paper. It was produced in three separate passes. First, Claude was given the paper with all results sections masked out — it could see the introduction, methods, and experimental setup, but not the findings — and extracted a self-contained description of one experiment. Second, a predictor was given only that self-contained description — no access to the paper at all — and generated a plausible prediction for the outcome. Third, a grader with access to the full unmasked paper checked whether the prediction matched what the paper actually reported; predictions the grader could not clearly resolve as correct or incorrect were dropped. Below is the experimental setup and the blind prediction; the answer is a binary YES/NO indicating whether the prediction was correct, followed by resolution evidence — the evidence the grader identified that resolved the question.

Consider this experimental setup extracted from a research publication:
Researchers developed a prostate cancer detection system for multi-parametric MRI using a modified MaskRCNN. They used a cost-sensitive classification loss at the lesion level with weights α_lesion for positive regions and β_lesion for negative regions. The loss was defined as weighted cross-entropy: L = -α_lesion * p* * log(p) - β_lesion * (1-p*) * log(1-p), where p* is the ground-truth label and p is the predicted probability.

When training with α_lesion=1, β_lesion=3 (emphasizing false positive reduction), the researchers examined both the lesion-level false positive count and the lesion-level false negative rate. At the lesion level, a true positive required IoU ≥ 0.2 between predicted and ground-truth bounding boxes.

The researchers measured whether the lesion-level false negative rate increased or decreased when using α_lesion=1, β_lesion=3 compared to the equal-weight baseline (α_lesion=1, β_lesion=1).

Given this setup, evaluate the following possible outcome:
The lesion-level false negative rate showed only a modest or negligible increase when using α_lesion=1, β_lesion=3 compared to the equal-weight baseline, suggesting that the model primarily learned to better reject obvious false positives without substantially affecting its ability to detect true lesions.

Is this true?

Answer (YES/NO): NO